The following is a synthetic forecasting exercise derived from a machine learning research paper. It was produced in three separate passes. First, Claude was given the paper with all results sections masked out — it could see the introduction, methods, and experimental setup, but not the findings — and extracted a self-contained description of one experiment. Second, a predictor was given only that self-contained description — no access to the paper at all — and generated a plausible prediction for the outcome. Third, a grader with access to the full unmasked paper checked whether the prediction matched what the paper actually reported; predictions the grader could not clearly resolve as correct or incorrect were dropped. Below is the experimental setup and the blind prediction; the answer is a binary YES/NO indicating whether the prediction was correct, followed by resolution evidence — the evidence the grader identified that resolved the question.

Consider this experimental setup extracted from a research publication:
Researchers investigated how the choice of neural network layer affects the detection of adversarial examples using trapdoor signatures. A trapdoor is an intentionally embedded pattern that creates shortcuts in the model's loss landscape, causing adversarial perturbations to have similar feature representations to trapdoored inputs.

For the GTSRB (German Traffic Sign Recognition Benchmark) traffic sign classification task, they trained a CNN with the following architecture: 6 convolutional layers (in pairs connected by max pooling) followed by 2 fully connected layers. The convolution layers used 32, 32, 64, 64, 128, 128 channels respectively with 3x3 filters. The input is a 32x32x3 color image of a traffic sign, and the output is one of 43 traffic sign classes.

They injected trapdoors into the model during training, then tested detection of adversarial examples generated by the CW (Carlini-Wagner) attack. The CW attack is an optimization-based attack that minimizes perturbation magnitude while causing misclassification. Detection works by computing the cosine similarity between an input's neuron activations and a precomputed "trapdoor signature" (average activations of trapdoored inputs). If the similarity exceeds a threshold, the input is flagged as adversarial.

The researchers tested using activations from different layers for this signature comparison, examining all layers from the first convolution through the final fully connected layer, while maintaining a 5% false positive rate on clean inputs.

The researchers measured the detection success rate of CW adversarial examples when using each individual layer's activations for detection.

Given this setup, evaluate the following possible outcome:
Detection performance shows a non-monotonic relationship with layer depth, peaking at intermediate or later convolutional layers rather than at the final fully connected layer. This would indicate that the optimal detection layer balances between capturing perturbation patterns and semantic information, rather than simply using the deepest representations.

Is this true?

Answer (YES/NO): NO